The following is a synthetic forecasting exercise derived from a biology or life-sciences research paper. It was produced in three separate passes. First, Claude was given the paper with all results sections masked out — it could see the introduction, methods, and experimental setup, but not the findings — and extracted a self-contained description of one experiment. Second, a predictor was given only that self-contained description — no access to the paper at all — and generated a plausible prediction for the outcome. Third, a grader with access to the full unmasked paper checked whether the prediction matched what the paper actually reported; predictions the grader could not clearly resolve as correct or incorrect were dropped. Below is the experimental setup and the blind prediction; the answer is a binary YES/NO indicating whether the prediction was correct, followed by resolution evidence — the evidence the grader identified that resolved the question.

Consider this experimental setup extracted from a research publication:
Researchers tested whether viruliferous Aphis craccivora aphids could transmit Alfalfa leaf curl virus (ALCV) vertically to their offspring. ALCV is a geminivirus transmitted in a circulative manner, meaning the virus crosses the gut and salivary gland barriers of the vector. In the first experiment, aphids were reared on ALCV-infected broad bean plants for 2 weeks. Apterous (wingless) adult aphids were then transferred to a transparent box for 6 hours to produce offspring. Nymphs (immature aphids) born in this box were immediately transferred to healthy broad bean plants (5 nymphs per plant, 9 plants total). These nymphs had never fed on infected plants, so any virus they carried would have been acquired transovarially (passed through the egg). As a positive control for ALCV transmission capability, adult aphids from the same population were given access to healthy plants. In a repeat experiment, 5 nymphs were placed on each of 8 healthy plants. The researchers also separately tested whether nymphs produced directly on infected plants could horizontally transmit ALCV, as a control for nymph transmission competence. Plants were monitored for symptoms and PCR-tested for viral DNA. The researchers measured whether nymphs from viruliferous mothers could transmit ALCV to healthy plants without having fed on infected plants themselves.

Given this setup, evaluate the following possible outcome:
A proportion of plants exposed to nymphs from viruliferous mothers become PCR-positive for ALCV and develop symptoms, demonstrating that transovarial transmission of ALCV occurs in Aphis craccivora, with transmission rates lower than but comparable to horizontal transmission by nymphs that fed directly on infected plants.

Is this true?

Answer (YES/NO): NO